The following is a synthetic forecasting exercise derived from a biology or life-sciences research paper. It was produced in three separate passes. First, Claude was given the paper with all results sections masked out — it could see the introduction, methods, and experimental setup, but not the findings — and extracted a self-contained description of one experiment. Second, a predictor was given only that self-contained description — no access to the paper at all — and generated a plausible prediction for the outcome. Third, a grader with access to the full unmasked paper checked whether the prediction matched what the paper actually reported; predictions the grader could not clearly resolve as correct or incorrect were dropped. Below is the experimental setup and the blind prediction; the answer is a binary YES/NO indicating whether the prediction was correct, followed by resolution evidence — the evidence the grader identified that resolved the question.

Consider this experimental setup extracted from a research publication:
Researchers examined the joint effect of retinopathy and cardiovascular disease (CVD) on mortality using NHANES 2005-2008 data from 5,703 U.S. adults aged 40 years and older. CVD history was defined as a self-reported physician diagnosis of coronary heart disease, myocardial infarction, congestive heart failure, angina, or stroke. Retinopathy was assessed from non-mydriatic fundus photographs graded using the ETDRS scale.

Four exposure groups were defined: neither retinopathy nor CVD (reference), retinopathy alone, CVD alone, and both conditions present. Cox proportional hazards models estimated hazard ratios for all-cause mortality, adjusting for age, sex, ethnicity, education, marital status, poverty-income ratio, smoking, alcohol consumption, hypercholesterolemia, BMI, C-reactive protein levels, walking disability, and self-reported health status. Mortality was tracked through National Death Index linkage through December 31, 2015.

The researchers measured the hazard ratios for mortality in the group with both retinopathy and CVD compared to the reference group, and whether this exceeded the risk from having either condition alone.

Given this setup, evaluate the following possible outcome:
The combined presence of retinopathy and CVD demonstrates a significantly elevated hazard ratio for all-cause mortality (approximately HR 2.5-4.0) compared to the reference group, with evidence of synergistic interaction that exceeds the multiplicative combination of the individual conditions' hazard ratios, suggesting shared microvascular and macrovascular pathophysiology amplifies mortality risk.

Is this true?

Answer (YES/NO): NO